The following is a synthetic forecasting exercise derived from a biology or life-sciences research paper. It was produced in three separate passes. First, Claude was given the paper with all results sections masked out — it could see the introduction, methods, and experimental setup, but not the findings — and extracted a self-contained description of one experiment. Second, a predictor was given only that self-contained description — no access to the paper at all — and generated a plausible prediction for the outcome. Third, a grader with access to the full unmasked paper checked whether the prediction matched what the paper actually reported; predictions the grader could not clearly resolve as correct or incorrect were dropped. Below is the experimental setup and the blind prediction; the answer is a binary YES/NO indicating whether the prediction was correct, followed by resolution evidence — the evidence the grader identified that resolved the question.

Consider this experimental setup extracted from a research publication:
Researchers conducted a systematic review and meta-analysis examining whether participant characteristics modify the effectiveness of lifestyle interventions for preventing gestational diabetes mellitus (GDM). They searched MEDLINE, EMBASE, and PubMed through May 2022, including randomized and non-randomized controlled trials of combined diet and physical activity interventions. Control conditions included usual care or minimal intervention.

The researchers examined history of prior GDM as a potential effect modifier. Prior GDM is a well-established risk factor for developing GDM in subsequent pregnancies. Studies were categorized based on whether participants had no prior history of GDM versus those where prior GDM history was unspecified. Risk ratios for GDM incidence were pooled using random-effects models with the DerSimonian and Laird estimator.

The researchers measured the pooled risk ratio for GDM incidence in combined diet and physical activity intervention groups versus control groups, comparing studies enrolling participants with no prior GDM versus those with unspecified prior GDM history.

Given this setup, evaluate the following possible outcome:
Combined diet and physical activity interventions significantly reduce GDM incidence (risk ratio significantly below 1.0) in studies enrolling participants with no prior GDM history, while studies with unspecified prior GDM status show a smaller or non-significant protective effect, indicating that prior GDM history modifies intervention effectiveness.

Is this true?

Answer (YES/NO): YES